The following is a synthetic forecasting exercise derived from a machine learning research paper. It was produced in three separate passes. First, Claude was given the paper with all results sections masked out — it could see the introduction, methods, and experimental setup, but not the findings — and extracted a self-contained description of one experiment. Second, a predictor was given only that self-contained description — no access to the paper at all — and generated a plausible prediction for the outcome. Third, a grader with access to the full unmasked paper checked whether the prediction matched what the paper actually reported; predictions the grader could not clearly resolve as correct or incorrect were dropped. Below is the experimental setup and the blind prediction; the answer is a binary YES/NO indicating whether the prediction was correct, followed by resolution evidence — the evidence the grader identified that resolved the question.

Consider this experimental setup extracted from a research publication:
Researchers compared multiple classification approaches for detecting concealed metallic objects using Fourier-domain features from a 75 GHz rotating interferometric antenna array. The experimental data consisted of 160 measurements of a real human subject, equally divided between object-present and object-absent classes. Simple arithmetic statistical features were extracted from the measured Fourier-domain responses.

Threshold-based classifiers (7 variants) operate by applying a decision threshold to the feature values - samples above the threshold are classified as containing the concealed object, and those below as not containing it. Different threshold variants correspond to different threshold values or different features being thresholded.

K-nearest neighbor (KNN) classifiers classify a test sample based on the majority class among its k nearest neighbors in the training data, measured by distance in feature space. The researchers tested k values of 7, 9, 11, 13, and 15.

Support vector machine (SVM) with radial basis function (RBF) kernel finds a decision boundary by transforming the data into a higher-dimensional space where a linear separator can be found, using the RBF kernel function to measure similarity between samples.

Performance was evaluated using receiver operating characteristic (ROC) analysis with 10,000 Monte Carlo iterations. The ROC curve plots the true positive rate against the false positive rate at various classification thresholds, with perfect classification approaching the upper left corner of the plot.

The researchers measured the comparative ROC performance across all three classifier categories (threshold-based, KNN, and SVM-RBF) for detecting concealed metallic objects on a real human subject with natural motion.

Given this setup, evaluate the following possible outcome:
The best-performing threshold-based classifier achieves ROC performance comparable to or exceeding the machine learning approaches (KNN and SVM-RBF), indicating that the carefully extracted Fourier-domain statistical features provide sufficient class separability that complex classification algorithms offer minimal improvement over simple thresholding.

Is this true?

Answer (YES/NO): NO